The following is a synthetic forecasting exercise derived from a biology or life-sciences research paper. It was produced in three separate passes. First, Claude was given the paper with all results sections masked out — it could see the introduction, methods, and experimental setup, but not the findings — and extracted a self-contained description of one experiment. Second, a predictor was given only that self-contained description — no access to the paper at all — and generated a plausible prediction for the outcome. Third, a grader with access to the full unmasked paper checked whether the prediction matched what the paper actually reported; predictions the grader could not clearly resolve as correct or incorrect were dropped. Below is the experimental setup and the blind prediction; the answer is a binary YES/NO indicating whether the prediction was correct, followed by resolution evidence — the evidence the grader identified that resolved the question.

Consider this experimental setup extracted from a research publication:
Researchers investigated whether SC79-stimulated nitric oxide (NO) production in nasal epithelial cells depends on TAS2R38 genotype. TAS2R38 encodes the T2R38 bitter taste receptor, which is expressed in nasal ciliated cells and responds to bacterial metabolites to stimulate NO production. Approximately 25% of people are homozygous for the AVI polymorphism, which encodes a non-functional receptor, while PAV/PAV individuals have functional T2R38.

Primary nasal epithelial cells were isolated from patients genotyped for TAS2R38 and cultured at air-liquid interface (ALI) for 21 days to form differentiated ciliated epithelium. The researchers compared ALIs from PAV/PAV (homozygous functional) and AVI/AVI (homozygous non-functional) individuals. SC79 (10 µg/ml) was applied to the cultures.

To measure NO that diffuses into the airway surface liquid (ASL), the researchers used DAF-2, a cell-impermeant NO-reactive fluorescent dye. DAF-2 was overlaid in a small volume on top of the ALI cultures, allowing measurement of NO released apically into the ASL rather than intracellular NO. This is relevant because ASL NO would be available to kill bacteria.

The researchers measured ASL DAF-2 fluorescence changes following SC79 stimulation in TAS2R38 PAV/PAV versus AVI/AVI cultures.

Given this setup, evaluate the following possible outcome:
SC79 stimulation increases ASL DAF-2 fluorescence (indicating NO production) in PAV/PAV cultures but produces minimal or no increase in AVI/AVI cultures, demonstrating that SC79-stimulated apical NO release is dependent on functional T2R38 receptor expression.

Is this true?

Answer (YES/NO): NO